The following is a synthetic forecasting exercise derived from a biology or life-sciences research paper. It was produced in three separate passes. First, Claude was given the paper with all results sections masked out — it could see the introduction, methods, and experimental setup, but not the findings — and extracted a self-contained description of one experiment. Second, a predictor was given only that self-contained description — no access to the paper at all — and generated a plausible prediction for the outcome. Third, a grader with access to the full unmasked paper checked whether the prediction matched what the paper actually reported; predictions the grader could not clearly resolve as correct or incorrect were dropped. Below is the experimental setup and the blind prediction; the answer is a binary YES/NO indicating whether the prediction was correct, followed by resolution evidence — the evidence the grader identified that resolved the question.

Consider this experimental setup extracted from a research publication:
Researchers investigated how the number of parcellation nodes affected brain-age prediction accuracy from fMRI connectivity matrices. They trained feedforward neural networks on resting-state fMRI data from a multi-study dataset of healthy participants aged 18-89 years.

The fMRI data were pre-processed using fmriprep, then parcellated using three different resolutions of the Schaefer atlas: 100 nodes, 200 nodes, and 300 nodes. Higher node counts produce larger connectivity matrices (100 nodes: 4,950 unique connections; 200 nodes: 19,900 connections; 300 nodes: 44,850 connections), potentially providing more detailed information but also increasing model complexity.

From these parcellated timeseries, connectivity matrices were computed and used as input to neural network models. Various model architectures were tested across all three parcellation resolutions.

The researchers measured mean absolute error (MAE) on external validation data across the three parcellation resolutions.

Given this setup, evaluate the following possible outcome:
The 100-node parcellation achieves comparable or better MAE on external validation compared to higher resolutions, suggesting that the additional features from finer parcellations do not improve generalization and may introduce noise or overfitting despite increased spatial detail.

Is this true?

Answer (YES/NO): NO